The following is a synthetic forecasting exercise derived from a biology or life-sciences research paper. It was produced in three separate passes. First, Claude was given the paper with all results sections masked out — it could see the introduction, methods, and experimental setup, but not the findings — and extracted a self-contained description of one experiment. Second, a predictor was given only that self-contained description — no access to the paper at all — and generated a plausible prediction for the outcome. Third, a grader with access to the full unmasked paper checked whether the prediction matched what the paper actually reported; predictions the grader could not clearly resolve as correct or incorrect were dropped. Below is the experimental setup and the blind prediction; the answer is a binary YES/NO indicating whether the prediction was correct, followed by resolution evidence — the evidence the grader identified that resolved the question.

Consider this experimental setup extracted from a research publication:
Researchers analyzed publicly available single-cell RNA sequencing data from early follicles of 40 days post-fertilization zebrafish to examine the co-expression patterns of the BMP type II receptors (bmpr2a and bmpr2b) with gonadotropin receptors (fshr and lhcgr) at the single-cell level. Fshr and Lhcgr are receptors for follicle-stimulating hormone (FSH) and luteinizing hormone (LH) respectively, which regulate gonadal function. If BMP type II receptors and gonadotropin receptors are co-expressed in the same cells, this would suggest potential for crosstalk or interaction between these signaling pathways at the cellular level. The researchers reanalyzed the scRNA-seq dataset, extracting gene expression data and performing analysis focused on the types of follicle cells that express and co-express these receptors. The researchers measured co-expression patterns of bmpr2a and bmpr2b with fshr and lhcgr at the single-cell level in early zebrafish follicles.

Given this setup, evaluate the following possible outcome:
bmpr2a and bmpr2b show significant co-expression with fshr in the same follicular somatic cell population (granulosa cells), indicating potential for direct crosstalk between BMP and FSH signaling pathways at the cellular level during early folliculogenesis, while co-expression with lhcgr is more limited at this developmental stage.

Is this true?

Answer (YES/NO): NO